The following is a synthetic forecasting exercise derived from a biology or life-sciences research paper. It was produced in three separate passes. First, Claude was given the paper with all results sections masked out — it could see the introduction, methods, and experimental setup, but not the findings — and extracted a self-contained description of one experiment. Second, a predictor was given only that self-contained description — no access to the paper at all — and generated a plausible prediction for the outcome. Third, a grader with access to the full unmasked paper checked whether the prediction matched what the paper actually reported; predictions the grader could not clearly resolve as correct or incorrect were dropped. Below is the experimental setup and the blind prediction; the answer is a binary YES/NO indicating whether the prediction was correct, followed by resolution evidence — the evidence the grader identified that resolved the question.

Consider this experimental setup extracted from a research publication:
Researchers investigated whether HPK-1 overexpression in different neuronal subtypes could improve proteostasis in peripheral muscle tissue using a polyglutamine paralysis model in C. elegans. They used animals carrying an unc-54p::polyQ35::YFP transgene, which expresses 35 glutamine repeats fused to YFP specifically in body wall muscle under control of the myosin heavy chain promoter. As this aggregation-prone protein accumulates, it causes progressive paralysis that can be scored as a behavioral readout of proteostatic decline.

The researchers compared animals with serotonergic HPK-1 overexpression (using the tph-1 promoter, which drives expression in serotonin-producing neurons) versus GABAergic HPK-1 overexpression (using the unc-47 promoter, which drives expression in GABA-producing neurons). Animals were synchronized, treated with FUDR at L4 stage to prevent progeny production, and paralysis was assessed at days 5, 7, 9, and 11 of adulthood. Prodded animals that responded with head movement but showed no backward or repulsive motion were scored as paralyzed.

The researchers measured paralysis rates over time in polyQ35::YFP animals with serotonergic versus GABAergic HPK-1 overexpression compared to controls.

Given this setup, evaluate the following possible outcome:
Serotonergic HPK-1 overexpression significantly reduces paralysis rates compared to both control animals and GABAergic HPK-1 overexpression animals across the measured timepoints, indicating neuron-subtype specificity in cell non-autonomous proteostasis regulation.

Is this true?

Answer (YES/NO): NO